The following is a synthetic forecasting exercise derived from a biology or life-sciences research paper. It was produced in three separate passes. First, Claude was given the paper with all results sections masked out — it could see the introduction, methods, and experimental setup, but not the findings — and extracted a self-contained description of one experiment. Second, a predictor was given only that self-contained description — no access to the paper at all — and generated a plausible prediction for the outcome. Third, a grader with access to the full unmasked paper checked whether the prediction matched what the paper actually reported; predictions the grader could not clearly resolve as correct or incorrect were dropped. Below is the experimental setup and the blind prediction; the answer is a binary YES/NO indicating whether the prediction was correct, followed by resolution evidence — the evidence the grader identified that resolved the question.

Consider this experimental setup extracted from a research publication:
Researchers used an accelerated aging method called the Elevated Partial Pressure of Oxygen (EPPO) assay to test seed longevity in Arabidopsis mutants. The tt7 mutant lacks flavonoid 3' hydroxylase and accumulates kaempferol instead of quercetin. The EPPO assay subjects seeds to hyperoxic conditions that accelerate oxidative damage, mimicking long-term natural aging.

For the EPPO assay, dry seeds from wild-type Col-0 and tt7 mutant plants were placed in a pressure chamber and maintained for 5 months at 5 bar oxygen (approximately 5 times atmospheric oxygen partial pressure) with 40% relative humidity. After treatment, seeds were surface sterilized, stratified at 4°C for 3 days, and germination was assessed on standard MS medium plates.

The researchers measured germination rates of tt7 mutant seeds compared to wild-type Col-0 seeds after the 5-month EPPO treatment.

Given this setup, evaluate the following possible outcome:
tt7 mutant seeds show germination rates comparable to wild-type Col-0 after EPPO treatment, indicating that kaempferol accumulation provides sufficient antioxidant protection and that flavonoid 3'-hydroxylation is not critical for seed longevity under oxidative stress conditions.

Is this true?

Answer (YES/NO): NO